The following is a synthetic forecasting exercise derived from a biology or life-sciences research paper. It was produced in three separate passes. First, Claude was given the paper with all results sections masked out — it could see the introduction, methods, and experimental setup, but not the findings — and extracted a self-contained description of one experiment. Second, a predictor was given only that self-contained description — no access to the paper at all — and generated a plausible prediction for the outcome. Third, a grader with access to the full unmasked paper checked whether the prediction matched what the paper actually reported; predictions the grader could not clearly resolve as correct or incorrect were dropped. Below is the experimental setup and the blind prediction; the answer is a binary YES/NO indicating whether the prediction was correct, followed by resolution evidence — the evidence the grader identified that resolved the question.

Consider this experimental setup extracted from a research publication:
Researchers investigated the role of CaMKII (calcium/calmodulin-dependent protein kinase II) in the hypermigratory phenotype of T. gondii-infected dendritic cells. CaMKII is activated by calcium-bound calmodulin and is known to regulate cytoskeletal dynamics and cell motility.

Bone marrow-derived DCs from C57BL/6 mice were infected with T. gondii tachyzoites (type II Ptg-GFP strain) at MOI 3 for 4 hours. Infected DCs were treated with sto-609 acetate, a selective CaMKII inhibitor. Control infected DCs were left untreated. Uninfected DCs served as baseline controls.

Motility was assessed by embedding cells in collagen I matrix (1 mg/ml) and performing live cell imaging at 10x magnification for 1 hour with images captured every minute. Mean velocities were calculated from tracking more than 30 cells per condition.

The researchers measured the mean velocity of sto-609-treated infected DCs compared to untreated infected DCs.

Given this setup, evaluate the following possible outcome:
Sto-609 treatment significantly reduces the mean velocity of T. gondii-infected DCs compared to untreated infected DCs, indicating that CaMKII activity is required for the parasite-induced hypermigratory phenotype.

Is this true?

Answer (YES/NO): YES